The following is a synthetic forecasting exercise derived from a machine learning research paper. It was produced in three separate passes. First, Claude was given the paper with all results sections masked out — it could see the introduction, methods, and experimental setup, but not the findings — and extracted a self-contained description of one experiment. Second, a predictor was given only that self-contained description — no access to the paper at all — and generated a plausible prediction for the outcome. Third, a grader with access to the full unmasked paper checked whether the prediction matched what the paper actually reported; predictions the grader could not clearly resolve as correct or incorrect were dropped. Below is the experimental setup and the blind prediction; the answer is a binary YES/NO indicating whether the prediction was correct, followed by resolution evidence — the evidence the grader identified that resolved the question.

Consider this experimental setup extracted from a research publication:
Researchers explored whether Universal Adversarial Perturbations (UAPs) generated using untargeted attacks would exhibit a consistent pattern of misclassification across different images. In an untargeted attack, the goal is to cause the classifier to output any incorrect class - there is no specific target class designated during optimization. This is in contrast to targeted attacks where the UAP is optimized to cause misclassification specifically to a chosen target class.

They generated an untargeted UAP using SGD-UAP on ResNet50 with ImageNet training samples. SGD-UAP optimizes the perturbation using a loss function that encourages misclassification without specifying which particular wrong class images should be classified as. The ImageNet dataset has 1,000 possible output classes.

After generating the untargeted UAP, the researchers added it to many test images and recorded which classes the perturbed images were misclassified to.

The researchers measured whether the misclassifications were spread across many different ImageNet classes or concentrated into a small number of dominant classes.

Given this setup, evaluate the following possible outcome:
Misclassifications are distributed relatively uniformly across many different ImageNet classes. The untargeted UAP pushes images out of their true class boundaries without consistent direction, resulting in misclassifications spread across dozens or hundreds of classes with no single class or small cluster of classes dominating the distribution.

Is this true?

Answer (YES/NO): NO